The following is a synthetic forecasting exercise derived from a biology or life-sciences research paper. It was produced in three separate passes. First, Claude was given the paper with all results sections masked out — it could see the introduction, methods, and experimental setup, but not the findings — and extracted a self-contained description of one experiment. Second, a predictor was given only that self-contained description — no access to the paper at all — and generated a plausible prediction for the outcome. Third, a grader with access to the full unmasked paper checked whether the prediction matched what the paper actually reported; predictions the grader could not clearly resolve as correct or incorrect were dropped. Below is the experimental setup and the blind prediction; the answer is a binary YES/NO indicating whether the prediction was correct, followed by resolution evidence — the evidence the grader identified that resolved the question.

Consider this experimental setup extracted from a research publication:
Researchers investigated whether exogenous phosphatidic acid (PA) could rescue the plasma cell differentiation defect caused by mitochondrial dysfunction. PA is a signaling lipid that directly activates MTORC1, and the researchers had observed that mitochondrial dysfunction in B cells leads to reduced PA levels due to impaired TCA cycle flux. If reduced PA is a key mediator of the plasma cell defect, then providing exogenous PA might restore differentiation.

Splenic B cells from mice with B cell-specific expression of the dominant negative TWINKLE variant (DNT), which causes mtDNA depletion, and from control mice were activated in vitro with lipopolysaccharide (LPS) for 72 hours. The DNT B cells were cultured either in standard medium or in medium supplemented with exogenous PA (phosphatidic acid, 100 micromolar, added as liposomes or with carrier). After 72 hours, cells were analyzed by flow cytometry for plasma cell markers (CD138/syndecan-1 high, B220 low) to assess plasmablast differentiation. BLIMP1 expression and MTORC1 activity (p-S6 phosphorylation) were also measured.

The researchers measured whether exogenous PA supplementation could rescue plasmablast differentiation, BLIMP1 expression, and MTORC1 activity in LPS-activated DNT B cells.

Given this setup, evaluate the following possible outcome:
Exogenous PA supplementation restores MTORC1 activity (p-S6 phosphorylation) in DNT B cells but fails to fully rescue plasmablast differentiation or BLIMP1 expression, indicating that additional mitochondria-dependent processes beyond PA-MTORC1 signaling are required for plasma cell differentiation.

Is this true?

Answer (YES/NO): NO